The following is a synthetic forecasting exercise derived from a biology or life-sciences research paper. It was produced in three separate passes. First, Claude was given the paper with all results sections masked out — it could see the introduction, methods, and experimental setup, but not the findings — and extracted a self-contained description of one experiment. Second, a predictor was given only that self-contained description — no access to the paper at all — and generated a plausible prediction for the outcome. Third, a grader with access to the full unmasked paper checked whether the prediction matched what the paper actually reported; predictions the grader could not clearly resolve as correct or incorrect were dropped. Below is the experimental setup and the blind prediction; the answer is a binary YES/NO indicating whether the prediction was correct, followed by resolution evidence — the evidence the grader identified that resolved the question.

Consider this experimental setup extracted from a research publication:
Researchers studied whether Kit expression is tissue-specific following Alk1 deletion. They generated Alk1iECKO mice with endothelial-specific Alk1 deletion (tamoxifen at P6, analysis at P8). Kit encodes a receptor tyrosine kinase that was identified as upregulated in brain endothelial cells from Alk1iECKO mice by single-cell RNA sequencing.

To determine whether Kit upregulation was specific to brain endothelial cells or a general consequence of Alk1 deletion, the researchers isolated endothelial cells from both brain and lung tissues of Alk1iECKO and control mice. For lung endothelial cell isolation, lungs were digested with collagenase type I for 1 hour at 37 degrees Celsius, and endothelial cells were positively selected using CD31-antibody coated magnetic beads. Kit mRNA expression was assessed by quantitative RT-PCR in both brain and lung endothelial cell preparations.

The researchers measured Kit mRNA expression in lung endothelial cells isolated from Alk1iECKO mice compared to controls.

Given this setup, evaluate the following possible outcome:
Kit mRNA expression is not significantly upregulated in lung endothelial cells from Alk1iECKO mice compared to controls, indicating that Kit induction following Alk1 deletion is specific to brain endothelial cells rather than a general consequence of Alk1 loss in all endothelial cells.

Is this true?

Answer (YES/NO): YES